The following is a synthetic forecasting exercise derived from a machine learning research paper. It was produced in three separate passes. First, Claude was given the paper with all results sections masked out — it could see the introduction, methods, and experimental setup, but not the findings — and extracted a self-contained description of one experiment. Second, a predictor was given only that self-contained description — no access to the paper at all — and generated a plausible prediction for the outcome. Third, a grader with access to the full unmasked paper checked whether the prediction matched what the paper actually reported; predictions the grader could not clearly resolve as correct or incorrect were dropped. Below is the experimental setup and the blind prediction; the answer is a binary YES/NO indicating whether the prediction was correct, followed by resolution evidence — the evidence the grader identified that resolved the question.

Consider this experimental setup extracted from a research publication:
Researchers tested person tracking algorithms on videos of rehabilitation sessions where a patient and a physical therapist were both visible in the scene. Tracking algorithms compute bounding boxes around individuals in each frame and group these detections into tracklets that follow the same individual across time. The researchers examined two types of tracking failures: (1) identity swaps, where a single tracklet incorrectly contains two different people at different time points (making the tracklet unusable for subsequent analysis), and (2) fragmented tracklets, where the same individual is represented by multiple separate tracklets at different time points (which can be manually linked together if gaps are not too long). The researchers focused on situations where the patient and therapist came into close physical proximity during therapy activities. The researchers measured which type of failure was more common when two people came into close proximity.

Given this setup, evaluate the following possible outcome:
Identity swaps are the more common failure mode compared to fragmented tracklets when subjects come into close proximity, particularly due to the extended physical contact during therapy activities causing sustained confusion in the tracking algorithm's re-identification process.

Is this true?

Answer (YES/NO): YES